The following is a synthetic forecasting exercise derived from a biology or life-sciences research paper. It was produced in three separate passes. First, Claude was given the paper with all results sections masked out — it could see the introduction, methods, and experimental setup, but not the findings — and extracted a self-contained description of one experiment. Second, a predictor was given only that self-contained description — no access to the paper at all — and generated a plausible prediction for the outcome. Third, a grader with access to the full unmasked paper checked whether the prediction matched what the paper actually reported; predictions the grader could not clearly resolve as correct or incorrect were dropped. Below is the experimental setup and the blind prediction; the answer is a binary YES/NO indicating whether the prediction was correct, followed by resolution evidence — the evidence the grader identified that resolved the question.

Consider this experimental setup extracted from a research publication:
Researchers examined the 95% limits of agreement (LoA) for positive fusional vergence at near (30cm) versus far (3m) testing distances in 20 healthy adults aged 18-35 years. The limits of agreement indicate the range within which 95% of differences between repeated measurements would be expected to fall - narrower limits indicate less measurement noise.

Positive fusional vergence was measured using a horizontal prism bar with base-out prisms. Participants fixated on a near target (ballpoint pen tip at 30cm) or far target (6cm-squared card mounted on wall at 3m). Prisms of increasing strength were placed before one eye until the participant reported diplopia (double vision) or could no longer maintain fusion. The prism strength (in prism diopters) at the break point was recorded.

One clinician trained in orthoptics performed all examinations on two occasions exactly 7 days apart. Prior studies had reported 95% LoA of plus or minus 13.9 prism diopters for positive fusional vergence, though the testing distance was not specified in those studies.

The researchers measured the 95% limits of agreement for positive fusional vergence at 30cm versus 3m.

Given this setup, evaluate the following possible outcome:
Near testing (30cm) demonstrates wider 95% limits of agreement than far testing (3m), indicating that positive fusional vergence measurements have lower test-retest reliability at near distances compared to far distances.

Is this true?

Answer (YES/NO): NO